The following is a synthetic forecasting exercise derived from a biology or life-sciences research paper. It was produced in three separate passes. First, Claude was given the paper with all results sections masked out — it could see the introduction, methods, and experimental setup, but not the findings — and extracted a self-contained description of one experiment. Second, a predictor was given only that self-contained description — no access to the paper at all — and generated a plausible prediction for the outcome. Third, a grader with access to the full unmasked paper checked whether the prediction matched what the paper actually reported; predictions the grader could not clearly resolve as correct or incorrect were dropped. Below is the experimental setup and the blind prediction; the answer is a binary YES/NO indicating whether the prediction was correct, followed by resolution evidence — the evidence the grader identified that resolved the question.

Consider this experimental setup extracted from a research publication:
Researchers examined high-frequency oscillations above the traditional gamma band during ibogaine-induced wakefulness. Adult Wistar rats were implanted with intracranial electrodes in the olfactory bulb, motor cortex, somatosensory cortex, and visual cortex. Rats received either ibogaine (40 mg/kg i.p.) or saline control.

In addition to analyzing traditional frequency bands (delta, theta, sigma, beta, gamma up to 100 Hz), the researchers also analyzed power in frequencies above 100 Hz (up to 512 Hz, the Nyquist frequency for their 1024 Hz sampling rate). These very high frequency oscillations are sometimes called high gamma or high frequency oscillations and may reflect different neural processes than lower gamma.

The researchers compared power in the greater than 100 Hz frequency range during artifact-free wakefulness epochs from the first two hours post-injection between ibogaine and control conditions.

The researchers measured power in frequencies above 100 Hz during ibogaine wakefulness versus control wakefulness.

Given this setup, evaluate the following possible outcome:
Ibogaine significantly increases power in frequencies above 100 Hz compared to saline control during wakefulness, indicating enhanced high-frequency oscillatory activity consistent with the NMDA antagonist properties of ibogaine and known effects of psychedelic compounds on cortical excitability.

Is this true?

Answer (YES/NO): NO